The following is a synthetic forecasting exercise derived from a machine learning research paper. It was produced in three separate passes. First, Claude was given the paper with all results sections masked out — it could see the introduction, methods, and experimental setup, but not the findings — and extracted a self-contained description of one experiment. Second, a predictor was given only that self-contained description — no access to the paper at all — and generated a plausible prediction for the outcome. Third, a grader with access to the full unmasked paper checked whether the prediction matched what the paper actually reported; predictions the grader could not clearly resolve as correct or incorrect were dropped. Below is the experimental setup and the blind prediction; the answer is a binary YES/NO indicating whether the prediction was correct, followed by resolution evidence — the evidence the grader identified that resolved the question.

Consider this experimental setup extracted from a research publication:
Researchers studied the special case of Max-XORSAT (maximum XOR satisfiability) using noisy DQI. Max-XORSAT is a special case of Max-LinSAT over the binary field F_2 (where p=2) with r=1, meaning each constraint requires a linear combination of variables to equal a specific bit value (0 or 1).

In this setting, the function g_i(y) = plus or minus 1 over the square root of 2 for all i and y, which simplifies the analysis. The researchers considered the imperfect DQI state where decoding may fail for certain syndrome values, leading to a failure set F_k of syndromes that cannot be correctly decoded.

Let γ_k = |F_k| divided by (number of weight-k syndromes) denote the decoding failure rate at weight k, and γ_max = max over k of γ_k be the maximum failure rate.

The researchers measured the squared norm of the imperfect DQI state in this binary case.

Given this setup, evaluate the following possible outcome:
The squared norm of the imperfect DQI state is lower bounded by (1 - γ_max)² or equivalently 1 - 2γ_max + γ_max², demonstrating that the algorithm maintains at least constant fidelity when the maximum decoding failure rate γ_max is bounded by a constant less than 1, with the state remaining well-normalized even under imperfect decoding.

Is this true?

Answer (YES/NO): NO